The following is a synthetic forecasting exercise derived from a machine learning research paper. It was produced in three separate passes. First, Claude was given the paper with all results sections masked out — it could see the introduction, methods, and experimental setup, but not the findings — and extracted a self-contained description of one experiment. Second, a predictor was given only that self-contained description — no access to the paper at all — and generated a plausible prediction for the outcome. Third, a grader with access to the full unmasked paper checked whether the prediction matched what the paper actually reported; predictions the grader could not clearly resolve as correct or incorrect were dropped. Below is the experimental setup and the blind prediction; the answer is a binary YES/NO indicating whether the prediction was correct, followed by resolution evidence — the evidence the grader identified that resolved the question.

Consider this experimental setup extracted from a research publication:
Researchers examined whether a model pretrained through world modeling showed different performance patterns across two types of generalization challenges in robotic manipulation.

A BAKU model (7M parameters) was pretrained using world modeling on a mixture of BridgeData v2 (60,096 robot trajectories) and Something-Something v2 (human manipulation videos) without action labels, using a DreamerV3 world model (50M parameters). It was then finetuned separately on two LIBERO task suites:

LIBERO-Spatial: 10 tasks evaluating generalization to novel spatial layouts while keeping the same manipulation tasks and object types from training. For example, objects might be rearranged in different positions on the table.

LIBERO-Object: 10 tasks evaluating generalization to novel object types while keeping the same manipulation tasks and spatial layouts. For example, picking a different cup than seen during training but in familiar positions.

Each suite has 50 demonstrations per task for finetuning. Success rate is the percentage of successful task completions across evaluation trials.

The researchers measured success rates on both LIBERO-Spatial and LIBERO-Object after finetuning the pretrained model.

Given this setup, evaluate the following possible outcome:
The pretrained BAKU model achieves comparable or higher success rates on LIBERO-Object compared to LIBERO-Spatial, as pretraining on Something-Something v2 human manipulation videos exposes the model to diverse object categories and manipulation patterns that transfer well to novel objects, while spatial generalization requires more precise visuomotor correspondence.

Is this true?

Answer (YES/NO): YES